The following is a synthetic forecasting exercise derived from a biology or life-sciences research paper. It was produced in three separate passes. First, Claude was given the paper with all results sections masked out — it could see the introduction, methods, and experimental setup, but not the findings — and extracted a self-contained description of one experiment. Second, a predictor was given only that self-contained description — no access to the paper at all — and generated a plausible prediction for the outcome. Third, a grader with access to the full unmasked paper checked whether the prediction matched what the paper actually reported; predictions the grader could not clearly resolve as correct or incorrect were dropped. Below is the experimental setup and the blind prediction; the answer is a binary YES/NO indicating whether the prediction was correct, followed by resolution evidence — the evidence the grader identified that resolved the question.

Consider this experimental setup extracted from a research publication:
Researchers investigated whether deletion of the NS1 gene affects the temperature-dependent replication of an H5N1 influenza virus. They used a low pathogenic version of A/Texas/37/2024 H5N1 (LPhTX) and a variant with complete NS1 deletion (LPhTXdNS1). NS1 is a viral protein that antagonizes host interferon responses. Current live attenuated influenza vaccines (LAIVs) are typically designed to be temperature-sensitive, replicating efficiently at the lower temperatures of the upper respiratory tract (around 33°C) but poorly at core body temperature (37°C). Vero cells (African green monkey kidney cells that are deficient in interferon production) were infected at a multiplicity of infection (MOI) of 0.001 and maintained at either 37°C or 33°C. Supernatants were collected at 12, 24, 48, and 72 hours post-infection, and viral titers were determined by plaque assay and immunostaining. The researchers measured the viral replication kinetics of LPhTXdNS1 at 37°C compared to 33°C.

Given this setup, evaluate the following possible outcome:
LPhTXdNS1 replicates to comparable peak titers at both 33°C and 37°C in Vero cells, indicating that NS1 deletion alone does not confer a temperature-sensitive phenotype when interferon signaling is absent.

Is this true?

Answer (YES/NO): NO